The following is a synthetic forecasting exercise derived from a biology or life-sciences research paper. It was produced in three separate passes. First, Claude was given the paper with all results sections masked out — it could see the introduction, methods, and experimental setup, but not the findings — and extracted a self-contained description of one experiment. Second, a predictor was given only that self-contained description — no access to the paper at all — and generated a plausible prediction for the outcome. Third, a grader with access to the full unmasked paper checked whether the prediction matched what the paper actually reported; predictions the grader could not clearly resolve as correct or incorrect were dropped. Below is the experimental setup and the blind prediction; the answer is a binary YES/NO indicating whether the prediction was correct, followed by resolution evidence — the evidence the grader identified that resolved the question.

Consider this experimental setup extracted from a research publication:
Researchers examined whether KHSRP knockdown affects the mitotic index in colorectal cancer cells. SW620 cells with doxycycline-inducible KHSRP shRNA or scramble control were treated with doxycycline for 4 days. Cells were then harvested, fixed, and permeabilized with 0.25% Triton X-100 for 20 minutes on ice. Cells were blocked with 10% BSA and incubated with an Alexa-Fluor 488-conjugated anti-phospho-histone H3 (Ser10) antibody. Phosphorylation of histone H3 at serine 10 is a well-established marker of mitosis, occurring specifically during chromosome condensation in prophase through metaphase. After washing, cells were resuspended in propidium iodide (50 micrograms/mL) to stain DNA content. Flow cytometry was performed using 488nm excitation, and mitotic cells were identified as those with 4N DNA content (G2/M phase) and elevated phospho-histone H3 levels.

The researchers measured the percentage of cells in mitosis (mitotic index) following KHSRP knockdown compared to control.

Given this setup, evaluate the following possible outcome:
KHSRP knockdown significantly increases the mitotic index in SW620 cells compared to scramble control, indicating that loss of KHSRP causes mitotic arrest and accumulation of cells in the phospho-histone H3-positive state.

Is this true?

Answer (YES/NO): NO